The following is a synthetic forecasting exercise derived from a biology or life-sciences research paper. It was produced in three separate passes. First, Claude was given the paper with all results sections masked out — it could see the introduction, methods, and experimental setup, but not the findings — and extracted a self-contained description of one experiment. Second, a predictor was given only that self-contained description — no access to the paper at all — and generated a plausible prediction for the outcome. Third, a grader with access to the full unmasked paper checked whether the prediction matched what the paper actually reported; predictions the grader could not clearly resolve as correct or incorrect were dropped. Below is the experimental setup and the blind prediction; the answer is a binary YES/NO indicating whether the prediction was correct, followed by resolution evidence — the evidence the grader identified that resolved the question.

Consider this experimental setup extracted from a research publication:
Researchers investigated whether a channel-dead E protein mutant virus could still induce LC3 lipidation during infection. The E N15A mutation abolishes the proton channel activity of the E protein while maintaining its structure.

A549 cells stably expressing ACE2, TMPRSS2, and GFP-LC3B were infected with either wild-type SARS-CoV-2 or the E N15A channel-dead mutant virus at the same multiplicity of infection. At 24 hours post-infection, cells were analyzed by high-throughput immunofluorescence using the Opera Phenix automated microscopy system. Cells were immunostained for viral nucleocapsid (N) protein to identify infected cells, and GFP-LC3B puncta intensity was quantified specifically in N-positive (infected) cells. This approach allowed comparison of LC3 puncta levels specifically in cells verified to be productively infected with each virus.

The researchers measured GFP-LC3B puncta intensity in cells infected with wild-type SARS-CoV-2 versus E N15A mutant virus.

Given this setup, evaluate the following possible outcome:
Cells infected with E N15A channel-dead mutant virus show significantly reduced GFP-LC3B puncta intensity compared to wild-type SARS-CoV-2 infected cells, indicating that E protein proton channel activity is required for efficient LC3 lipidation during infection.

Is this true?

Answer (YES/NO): YES